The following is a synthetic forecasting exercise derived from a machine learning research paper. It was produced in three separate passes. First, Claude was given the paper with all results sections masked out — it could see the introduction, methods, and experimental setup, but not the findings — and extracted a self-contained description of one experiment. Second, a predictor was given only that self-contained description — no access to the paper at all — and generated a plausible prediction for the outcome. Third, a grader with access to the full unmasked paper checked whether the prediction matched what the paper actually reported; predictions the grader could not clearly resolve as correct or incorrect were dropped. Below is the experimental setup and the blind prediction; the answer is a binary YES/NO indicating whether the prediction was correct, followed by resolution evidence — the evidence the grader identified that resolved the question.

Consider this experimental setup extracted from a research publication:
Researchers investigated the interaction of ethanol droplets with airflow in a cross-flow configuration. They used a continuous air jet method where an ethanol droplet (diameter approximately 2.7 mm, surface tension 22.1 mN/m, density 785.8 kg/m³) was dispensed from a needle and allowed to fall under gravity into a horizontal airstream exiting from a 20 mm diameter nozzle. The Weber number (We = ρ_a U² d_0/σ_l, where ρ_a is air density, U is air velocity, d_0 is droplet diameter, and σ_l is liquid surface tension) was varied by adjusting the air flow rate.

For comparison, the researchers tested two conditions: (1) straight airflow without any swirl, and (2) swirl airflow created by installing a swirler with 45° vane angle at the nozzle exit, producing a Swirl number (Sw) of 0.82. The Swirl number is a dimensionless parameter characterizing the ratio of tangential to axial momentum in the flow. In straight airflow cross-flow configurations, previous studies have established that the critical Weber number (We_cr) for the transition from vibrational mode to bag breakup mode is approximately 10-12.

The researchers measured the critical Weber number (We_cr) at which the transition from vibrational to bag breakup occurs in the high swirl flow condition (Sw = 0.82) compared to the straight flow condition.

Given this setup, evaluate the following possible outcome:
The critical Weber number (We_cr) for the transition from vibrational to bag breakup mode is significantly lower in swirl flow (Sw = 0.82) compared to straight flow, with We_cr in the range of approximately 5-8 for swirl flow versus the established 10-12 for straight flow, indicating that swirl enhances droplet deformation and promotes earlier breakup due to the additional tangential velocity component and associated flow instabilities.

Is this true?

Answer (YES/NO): NO